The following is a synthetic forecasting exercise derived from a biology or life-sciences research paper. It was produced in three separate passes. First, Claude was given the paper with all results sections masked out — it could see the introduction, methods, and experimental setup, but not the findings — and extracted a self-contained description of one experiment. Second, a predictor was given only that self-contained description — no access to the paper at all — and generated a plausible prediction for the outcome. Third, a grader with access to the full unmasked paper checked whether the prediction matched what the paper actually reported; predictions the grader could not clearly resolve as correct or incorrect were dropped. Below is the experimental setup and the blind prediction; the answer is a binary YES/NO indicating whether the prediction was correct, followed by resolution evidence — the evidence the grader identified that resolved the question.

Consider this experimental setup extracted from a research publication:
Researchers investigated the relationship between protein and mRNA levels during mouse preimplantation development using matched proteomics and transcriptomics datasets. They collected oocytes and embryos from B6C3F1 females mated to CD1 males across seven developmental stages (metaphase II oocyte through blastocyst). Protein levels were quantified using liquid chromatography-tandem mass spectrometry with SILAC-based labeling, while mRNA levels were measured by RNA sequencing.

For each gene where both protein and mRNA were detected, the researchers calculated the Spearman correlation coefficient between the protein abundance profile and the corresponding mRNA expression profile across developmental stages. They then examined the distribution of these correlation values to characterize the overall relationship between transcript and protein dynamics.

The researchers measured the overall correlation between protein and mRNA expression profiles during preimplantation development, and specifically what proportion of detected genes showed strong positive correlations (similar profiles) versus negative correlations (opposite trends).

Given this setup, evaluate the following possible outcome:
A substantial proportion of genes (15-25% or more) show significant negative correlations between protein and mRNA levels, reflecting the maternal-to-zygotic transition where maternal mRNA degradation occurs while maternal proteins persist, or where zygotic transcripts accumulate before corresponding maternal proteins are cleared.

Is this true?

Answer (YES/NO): NO